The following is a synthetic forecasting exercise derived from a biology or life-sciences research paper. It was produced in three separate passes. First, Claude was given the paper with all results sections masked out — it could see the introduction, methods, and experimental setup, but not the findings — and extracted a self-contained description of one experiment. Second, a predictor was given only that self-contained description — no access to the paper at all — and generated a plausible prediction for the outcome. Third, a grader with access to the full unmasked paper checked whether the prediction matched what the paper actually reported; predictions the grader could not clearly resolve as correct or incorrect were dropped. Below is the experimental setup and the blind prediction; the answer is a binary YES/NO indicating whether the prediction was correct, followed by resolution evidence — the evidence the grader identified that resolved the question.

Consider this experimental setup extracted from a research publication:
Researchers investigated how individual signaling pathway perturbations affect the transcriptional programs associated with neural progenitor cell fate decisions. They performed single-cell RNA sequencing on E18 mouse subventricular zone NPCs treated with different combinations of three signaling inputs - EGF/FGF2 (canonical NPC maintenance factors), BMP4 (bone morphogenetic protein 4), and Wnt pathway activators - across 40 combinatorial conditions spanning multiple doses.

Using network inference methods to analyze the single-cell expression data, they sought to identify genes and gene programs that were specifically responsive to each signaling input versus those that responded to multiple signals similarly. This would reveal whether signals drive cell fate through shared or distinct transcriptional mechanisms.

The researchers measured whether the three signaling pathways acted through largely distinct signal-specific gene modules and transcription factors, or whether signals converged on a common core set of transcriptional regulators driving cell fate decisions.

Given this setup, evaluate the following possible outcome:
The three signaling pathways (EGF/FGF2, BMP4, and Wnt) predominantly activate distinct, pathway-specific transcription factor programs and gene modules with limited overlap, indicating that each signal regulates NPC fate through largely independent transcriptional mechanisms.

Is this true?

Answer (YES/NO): NO